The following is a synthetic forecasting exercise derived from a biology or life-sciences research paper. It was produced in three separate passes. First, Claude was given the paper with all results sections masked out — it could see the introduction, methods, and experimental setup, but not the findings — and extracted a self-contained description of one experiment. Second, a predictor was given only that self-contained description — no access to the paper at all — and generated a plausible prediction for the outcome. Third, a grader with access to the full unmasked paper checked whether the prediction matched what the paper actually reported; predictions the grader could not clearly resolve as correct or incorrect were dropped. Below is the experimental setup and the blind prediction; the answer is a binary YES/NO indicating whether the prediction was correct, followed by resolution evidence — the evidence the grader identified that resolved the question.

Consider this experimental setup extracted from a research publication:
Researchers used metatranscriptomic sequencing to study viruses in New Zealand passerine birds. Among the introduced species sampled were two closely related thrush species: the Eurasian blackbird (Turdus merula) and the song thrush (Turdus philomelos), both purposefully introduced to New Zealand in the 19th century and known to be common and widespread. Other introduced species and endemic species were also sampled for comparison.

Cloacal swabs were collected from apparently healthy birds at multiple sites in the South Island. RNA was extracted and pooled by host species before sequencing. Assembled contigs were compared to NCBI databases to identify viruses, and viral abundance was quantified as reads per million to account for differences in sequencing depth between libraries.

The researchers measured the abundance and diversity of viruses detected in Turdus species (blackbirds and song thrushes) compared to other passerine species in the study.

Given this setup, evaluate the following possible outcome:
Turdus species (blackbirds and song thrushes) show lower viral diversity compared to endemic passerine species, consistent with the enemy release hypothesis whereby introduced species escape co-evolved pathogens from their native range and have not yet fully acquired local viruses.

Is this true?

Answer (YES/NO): NO